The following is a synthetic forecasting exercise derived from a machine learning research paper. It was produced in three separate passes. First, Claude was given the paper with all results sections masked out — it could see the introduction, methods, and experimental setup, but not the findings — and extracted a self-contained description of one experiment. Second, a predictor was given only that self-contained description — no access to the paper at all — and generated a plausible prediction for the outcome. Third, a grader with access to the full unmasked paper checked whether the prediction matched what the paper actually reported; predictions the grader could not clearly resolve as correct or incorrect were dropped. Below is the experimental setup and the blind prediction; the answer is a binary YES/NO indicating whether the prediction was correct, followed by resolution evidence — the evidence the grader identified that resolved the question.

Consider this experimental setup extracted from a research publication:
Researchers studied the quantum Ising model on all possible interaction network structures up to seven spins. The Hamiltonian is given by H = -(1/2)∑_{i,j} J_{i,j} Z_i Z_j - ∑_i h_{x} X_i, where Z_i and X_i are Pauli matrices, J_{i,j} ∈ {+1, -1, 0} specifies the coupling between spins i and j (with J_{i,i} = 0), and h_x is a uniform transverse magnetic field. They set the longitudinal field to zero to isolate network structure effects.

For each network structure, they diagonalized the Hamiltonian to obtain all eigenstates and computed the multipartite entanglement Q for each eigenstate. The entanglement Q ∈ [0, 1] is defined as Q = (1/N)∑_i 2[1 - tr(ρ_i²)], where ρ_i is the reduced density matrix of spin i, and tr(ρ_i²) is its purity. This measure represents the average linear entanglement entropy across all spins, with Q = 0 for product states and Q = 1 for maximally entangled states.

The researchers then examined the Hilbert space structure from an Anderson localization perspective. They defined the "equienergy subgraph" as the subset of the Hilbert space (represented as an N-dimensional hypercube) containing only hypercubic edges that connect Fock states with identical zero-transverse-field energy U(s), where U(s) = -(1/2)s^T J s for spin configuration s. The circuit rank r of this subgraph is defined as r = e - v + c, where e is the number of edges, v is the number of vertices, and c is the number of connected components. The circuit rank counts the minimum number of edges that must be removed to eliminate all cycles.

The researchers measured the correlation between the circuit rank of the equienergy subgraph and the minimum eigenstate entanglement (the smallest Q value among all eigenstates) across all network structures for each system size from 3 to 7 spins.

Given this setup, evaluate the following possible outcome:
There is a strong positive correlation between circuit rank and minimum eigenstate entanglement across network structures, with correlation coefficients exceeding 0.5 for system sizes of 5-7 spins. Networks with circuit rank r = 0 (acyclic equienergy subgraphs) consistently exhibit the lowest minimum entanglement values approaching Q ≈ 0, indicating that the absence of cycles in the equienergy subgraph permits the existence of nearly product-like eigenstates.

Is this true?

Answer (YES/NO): NO